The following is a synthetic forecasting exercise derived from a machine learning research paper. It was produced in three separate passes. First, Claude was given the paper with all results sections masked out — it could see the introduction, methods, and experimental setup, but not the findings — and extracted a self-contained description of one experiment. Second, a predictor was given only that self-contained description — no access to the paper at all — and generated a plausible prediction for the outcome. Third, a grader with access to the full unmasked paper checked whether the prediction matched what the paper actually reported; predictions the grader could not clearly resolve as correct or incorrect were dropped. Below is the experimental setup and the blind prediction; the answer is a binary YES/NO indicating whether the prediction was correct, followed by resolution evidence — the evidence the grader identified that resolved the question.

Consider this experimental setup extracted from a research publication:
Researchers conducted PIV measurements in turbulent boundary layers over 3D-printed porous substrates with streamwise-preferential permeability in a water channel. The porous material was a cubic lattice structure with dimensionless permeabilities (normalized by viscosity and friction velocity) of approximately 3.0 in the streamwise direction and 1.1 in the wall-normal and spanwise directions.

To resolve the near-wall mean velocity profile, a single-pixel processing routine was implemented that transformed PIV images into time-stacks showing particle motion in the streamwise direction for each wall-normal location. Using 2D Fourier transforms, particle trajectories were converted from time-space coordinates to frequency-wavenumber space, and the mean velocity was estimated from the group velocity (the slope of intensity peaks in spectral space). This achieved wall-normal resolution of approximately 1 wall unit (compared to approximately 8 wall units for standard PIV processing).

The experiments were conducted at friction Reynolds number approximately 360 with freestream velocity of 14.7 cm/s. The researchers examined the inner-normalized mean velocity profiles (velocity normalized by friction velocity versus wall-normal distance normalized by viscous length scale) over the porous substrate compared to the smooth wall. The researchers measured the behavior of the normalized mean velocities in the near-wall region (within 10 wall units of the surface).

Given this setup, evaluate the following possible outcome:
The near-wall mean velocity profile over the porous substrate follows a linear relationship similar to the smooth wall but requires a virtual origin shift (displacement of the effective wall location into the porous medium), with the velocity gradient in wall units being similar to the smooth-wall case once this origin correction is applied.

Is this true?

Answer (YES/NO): NO